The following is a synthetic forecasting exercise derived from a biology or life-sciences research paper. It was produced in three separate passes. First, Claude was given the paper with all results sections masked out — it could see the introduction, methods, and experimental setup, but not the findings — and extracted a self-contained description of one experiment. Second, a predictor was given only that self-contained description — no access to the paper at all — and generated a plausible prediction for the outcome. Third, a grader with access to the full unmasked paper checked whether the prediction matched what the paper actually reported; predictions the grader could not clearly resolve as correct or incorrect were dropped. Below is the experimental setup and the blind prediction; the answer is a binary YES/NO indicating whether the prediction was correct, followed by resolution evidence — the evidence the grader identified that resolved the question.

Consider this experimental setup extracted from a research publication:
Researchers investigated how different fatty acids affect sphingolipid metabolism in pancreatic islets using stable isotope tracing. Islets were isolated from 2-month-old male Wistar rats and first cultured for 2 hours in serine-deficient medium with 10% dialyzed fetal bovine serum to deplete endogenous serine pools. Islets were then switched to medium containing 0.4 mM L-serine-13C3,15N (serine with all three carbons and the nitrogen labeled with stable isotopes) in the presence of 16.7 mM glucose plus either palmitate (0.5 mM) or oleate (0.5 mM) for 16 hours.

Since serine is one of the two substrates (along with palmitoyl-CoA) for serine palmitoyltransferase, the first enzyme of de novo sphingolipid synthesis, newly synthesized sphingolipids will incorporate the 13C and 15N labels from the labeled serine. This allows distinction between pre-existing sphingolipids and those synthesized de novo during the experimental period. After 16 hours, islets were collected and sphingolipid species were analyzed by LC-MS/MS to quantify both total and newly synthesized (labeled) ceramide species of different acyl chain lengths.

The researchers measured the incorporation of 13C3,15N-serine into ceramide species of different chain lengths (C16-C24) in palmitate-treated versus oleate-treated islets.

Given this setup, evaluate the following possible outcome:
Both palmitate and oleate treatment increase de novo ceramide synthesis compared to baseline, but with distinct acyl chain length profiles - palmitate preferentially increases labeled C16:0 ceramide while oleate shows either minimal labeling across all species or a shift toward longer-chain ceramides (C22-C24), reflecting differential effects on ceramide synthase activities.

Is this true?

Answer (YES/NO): NO